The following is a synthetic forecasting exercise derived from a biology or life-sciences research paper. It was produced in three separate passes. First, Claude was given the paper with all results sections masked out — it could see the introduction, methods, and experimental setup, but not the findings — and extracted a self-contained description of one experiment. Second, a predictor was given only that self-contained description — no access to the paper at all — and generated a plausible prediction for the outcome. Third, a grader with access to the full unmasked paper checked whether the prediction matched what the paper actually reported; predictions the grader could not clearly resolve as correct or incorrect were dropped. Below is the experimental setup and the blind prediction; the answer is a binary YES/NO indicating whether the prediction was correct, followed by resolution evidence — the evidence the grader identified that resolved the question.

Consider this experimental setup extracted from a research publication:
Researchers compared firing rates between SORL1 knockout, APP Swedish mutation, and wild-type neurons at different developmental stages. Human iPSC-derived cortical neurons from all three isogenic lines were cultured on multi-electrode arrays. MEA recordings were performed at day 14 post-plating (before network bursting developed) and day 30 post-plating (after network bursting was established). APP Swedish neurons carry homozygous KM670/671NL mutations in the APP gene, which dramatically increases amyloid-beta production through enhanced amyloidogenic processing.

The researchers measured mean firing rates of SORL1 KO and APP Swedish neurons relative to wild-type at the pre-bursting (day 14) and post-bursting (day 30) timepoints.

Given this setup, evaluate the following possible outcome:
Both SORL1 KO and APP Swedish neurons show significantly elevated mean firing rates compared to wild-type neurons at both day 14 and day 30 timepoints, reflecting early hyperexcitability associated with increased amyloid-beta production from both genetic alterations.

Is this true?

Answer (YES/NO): NO